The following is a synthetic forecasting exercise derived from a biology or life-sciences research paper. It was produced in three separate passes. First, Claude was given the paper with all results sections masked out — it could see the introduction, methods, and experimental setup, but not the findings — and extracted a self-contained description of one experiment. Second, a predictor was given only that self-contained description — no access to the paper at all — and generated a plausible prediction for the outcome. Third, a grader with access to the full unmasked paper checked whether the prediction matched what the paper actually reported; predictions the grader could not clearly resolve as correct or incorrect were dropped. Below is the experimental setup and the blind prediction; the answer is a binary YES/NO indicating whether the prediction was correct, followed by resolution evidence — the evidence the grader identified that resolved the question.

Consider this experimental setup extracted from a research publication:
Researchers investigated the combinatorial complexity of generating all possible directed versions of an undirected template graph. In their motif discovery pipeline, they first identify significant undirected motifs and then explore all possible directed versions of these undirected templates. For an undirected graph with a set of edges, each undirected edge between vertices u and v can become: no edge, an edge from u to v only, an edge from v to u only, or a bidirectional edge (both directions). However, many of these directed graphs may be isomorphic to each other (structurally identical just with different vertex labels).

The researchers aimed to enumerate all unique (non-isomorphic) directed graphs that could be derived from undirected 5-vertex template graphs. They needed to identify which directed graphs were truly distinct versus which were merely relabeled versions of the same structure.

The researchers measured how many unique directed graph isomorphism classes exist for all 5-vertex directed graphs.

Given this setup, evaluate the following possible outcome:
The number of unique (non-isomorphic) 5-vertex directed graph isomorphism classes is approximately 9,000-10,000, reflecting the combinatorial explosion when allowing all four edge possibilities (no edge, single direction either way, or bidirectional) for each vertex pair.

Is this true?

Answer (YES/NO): YES